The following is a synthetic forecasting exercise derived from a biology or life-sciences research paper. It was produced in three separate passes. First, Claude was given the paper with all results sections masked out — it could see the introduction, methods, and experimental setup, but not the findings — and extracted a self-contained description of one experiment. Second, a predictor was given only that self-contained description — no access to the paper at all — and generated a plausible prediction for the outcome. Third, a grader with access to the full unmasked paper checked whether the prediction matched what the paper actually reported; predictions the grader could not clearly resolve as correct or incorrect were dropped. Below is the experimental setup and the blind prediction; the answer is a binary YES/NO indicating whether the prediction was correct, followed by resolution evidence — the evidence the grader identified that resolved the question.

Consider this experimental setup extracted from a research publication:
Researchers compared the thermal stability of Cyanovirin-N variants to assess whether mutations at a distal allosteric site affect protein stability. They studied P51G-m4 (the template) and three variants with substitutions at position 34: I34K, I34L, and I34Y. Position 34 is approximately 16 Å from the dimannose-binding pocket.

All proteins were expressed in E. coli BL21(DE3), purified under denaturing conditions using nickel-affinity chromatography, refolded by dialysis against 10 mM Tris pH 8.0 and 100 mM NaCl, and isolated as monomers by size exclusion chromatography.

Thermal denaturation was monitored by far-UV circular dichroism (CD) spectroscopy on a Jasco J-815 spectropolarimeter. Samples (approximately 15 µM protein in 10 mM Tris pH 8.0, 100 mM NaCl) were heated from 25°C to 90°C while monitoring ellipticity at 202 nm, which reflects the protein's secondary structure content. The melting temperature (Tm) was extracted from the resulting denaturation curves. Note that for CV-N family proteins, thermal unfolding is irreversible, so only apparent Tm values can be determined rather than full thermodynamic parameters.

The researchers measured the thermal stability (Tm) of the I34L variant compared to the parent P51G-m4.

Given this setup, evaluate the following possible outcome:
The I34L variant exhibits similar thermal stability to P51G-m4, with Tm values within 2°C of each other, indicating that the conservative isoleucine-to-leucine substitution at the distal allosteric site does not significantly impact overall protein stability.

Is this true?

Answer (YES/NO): YES